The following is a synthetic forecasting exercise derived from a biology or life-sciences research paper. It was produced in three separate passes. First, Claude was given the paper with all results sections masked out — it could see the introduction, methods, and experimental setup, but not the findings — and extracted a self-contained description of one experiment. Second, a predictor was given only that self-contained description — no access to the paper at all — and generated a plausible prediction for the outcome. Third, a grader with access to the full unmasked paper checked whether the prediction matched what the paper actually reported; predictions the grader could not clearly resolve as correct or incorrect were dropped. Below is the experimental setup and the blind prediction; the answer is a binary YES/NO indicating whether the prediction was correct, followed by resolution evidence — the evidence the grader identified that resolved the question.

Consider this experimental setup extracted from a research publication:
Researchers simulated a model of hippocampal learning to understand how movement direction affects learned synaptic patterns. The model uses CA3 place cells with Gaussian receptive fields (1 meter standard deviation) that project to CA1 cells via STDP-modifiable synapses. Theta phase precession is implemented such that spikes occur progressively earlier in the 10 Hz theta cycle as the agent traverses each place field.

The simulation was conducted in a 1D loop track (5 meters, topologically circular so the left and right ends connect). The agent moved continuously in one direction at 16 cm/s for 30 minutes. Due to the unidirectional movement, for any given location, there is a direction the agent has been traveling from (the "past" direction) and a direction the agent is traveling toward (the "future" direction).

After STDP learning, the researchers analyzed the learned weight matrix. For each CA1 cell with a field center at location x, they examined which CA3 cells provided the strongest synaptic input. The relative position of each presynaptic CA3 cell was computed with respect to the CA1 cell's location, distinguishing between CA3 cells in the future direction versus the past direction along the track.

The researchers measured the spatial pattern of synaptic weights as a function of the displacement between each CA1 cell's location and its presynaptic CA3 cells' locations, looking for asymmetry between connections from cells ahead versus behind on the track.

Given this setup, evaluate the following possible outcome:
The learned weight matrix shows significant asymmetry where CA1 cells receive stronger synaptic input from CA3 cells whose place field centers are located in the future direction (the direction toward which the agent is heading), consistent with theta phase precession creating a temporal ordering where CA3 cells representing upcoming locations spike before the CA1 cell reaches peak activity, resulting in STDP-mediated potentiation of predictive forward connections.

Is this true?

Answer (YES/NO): NO